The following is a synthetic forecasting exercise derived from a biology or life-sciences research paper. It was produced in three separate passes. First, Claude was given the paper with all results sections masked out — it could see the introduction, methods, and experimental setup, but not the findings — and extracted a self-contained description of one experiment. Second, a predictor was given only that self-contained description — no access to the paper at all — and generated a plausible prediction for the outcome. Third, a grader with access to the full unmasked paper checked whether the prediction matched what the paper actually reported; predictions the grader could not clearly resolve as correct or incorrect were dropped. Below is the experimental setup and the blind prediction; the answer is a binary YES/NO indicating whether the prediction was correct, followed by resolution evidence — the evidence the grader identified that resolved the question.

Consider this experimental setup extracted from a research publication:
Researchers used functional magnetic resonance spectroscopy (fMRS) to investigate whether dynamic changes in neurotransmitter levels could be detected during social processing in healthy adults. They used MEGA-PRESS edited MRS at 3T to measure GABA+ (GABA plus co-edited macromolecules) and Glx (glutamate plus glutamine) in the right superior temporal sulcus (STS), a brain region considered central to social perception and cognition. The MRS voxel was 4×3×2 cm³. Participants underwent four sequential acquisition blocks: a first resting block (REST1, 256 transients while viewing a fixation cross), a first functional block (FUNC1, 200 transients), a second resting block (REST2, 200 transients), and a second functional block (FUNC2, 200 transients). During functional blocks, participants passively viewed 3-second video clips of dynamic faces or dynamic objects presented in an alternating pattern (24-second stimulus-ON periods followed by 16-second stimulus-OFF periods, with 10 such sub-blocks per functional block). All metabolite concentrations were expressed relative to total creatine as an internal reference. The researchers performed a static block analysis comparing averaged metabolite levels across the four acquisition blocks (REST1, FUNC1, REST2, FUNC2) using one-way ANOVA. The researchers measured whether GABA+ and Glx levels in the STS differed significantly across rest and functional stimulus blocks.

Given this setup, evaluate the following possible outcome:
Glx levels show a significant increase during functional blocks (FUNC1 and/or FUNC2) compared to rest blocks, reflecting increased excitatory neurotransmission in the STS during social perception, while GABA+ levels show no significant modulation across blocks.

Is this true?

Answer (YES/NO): NO